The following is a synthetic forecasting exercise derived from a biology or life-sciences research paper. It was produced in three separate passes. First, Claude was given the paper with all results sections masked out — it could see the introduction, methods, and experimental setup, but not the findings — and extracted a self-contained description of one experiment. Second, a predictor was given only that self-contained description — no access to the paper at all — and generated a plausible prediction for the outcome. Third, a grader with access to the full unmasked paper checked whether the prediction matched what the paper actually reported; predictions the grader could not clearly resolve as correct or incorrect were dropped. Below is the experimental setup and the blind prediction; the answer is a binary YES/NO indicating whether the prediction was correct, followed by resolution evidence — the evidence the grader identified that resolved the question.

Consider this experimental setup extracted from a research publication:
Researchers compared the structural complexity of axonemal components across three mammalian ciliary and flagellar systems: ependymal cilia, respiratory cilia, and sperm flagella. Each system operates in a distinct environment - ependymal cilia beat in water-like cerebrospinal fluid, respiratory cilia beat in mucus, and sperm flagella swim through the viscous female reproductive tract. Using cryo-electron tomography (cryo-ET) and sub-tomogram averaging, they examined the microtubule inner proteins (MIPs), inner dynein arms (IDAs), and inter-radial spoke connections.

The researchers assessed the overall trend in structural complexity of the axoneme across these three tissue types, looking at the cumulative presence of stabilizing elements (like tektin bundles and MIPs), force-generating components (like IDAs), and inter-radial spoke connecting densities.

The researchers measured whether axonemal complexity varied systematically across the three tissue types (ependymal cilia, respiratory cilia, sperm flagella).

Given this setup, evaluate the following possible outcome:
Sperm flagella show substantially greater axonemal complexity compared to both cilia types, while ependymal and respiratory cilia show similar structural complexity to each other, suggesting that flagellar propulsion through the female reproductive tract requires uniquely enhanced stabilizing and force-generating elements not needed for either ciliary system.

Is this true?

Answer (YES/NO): NO